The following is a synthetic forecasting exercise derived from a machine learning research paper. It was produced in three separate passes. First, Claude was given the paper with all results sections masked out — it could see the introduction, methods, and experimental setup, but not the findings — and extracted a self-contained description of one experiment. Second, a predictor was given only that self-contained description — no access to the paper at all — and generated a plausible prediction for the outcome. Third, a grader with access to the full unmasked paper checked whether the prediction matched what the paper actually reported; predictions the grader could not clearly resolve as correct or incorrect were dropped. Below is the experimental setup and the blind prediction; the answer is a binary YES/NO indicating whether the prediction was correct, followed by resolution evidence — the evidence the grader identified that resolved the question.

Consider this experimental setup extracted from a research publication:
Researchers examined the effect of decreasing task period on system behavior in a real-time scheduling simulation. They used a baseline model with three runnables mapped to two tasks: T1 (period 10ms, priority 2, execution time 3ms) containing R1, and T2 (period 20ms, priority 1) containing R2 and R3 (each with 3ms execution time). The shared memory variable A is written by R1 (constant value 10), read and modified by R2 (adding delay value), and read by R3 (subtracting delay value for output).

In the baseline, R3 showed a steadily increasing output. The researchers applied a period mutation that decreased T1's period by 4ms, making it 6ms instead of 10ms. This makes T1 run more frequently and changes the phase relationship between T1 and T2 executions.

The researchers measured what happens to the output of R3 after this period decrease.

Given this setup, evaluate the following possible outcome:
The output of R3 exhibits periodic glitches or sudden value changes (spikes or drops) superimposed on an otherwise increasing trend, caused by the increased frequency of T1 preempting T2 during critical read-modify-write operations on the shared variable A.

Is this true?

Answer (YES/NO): NO